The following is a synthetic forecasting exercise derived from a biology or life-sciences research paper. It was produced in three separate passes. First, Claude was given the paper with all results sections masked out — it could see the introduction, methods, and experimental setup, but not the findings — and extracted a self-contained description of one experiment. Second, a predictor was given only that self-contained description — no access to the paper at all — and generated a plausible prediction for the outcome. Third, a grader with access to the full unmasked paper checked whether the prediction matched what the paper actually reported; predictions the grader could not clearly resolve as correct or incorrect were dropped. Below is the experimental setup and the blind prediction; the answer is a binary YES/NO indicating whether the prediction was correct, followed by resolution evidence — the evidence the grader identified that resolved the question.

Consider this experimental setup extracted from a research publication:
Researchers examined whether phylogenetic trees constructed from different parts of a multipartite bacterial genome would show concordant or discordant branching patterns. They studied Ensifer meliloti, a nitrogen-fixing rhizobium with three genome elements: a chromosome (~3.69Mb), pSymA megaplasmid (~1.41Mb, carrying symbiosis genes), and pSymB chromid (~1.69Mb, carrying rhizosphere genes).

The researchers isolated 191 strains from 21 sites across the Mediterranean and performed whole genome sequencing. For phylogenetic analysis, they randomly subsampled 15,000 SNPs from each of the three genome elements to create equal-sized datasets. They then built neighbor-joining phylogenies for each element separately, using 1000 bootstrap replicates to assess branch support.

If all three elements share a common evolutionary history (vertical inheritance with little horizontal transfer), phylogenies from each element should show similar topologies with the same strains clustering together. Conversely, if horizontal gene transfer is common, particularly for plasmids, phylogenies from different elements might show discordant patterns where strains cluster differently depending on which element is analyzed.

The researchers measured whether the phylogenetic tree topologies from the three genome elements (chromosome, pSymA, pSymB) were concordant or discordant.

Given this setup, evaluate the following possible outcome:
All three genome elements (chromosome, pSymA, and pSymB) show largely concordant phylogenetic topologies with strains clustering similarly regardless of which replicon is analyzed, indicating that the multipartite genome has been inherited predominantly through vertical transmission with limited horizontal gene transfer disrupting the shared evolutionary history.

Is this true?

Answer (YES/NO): NO